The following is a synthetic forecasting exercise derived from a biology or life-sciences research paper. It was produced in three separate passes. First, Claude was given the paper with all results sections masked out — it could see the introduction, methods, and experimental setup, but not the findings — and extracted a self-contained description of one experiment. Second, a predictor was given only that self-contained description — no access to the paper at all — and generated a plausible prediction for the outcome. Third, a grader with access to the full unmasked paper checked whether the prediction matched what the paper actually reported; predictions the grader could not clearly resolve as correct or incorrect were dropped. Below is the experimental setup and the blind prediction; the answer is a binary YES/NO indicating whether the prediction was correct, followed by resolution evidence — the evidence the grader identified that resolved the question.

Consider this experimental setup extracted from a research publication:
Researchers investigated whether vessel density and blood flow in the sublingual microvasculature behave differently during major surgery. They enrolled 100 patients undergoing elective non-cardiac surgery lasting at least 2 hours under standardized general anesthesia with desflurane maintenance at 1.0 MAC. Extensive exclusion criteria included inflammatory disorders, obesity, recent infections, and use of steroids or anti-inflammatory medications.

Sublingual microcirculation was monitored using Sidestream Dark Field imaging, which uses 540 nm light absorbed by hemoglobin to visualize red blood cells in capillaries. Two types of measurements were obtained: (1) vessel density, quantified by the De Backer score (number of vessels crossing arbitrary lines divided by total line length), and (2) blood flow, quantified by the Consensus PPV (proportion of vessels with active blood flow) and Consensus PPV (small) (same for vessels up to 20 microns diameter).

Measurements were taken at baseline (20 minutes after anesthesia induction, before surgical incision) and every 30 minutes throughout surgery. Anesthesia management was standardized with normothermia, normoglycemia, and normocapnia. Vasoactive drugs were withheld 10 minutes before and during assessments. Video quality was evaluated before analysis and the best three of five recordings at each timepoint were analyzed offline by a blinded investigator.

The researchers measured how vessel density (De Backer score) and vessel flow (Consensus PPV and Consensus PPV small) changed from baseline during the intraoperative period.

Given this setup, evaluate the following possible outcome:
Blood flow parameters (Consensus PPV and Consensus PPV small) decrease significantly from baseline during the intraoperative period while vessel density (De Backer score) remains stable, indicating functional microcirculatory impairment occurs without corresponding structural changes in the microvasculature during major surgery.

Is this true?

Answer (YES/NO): YES